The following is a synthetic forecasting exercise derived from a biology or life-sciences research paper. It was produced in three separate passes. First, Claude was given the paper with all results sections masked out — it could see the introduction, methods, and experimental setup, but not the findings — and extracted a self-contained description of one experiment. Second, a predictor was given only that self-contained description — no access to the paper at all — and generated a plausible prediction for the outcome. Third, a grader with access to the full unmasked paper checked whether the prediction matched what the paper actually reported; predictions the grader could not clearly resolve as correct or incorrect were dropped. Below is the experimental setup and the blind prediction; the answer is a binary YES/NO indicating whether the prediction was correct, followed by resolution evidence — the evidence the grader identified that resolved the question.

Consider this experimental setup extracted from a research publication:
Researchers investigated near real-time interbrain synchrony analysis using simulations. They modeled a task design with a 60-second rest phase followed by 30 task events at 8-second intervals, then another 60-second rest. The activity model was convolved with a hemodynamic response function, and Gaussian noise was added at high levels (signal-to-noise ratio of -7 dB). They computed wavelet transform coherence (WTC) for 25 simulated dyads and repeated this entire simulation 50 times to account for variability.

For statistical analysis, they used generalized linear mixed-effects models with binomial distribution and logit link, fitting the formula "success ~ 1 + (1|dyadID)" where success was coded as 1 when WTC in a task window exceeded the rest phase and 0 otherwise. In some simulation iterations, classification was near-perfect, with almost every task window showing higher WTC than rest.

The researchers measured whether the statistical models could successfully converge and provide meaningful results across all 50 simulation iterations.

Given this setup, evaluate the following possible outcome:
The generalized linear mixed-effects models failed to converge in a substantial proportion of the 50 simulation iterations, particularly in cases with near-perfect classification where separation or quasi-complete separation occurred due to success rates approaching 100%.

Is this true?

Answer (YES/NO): NO